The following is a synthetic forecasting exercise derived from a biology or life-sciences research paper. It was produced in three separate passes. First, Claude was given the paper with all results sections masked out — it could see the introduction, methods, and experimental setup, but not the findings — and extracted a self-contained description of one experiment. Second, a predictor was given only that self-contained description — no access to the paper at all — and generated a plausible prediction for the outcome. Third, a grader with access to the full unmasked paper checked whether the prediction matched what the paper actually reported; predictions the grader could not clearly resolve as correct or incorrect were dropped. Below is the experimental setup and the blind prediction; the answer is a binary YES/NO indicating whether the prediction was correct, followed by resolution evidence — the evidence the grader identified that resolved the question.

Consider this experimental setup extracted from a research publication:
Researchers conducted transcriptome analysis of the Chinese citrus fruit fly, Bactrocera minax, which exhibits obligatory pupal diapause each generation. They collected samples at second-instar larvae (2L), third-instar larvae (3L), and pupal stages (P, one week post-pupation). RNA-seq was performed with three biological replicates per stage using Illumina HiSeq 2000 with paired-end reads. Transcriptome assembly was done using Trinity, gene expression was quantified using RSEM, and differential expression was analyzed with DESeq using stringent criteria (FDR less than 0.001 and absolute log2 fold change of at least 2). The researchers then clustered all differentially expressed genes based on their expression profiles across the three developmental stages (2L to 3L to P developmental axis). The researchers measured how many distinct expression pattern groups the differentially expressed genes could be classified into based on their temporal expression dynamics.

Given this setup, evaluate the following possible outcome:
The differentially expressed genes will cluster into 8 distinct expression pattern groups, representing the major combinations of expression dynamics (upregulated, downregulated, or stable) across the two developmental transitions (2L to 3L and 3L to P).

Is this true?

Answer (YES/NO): NO